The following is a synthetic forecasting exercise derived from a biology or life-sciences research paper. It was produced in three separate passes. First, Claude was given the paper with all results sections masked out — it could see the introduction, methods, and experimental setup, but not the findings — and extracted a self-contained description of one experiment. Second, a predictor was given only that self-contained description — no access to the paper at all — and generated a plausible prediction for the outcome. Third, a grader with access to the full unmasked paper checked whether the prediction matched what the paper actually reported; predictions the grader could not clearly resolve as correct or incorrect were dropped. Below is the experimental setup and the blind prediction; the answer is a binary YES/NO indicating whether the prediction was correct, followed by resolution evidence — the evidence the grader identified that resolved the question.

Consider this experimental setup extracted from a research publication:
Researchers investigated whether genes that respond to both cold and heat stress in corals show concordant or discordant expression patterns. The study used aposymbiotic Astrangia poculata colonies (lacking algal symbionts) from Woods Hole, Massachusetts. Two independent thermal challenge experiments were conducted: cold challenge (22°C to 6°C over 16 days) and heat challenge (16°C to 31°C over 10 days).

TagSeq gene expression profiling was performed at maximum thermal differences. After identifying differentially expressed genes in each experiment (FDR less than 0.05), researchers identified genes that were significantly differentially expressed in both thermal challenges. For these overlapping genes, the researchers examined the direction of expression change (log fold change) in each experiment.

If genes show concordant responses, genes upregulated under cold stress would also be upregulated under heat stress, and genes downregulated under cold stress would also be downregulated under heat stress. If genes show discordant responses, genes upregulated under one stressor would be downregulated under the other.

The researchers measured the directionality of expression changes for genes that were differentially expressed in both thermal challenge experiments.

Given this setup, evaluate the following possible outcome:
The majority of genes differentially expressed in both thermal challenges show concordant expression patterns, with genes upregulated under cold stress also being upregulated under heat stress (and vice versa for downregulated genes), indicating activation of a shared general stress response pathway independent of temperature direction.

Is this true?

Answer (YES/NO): YES